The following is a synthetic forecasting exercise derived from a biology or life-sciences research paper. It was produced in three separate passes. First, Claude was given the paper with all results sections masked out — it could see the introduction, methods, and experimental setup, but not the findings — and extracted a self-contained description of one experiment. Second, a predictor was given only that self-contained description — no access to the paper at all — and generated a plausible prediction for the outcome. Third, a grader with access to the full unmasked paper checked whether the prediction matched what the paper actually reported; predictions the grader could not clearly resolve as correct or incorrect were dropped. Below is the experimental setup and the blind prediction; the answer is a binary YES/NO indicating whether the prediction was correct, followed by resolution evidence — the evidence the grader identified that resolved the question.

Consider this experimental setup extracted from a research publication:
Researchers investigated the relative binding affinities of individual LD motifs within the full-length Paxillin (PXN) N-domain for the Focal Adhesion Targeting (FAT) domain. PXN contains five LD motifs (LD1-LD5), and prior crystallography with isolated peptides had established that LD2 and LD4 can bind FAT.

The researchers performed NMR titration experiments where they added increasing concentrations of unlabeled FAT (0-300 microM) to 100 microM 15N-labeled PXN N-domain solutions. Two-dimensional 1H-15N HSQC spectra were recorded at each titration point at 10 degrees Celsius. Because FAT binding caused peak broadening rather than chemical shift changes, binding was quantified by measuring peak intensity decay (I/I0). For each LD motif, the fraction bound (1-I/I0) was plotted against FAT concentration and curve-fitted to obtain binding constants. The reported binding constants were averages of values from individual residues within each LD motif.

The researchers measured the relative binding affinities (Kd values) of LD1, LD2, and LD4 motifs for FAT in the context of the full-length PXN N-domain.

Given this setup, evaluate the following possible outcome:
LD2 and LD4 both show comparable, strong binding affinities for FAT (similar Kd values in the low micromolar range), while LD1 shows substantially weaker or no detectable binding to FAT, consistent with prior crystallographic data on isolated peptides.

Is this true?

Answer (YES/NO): NO